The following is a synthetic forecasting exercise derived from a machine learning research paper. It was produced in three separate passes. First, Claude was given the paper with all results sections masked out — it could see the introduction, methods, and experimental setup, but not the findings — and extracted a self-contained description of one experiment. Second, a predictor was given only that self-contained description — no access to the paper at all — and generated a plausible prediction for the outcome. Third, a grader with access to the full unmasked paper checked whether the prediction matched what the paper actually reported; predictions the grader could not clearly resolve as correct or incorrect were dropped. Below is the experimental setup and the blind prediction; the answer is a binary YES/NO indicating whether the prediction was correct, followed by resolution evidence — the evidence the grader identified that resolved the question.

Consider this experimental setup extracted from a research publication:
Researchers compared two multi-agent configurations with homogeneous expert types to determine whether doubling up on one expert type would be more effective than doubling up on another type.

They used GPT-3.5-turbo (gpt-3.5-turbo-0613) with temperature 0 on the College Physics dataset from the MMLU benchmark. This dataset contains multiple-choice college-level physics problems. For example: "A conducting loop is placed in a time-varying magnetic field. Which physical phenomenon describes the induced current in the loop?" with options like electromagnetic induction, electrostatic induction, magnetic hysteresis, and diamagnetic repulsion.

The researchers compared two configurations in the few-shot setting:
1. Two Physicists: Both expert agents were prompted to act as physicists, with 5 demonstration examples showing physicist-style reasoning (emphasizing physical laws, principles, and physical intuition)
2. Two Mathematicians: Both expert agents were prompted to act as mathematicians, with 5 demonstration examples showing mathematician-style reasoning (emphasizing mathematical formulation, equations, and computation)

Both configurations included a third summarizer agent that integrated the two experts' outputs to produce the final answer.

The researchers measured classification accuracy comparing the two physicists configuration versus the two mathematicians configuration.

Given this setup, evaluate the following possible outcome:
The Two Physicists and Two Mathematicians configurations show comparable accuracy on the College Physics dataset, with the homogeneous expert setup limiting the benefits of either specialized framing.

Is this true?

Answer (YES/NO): NO